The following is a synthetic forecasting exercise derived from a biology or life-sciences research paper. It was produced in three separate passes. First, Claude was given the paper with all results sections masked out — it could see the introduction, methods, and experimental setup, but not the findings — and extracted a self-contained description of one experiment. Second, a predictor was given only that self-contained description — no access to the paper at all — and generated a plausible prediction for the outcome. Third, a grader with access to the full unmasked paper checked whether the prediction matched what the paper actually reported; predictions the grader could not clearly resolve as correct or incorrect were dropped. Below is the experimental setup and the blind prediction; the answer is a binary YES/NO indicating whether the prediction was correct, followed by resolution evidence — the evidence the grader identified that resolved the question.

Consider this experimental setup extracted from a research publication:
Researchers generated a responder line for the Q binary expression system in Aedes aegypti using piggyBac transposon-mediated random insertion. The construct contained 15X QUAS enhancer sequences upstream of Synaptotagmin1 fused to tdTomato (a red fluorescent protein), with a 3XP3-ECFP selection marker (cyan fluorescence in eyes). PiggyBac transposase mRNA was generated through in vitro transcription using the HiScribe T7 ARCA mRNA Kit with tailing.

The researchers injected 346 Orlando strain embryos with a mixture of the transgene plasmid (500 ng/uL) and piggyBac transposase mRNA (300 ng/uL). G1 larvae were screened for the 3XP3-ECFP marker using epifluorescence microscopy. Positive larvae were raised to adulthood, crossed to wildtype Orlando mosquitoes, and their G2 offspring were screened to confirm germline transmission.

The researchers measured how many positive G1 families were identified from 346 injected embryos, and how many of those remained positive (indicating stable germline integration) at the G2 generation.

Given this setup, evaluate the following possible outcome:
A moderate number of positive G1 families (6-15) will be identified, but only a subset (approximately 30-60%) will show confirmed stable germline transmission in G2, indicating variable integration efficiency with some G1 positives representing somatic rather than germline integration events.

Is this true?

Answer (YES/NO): NO